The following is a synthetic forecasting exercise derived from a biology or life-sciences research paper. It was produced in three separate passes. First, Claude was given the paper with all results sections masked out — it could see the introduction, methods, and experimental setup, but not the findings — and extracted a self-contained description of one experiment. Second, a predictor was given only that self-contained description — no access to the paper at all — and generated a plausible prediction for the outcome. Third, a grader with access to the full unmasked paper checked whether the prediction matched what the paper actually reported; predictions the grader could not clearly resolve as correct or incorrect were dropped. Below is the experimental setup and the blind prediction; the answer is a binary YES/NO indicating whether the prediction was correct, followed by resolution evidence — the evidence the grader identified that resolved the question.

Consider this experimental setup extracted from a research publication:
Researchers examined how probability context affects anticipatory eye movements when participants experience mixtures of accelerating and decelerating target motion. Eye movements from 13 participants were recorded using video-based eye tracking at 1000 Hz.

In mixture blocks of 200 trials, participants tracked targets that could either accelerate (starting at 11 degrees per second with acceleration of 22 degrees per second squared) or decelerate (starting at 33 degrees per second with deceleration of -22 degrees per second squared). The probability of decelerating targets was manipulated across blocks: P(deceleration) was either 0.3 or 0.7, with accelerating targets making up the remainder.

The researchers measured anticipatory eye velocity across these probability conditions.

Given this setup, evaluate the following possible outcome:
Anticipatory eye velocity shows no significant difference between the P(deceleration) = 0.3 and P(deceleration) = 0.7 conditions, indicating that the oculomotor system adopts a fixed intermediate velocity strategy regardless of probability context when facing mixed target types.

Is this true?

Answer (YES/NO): NO